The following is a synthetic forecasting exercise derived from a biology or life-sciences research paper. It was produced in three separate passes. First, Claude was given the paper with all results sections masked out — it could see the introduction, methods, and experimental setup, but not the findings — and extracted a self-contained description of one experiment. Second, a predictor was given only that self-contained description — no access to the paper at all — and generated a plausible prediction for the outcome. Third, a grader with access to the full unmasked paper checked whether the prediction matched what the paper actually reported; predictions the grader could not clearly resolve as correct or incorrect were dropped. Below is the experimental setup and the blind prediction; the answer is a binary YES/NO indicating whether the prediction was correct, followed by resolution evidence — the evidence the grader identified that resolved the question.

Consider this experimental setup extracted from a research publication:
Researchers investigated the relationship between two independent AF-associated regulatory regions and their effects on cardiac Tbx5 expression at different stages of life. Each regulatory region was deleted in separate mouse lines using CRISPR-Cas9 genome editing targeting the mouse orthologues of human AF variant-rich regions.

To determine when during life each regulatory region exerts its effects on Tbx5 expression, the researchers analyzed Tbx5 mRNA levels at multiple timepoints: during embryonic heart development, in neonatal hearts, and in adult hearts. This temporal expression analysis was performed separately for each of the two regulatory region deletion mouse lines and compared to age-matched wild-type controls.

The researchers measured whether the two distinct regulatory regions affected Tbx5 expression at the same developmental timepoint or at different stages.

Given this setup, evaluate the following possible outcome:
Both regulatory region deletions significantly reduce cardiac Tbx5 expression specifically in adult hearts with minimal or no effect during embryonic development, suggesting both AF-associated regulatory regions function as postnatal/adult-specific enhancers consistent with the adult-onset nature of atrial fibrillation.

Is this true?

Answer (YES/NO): NO